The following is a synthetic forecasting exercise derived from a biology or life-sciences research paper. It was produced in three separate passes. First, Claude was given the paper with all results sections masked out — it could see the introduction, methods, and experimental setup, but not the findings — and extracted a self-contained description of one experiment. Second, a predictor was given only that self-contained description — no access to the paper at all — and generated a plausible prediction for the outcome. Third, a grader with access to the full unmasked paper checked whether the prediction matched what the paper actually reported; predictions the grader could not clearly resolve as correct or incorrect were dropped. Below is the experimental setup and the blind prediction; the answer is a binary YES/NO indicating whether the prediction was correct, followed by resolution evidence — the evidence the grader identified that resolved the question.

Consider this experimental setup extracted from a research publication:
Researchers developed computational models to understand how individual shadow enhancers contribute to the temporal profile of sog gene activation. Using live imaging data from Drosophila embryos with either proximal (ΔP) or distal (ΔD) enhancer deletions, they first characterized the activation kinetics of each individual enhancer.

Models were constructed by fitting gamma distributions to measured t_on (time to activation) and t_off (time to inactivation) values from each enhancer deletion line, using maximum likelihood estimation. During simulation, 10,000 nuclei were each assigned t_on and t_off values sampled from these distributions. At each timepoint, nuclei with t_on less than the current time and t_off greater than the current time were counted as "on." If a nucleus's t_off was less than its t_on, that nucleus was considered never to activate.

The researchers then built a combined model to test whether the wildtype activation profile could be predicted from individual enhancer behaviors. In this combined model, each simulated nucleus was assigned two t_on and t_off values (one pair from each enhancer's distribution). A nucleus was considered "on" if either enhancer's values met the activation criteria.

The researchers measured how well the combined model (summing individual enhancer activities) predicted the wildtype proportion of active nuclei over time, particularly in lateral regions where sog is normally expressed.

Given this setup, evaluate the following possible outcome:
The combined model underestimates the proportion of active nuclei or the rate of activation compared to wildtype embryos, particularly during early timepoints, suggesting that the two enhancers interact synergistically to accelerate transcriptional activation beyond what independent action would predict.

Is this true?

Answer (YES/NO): NO